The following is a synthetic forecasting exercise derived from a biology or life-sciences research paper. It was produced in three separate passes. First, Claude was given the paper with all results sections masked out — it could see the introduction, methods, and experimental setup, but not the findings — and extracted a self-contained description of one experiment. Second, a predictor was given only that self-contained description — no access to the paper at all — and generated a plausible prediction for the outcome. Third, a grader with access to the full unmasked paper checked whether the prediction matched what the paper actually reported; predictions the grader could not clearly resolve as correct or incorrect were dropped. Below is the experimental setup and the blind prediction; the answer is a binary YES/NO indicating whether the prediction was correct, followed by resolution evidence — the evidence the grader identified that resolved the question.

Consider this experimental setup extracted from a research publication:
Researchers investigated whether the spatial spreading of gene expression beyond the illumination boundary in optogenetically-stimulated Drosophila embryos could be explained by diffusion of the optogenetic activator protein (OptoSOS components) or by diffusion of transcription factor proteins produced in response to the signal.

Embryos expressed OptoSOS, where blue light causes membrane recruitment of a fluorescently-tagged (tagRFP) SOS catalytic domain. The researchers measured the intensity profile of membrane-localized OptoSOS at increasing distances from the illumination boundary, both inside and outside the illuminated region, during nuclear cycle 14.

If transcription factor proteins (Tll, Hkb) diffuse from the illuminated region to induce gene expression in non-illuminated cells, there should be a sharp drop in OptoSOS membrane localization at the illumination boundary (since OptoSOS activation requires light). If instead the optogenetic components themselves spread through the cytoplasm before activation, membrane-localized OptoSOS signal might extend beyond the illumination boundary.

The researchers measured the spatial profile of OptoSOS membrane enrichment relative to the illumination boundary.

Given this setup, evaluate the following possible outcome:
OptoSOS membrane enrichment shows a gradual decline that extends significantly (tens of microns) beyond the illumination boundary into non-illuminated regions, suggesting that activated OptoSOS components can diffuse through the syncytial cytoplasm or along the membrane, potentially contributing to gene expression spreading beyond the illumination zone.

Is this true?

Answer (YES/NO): NO